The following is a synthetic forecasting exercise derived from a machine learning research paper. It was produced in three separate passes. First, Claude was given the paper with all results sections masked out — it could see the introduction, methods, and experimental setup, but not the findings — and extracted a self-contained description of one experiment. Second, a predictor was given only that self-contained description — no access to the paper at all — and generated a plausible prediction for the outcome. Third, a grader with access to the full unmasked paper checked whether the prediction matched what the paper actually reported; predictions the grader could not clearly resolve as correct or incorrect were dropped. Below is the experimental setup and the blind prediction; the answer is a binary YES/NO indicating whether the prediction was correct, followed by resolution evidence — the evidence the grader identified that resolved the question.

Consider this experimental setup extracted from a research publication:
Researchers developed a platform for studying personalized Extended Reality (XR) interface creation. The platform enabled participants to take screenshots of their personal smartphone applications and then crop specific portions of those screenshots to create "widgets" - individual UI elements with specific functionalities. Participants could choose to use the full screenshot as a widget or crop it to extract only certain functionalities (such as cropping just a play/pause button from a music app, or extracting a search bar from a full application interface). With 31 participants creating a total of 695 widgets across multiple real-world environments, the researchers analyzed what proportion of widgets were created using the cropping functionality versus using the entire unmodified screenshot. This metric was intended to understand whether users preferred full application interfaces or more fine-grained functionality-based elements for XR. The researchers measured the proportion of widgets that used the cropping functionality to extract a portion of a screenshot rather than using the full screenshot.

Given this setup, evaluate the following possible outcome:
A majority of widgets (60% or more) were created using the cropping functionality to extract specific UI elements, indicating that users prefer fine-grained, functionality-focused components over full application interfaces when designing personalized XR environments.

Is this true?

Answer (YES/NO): NO